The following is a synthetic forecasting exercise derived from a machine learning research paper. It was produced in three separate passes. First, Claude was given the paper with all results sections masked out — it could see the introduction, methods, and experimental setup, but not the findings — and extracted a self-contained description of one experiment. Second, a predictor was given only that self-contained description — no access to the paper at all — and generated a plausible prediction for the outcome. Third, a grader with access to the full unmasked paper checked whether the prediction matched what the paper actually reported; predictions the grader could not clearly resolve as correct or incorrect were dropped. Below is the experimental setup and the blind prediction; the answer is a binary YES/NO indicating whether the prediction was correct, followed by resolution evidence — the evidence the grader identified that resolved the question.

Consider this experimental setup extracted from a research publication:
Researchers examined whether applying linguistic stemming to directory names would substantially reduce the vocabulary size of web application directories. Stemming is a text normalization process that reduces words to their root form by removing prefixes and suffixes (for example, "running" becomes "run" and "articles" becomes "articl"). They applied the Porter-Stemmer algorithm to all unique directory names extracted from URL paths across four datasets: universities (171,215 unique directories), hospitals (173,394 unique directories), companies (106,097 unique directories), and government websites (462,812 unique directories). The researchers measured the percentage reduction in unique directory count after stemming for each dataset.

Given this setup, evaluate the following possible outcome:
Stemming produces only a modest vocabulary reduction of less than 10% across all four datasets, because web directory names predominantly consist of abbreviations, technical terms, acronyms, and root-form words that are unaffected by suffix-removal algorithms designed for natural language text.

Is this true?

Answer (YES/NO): YES